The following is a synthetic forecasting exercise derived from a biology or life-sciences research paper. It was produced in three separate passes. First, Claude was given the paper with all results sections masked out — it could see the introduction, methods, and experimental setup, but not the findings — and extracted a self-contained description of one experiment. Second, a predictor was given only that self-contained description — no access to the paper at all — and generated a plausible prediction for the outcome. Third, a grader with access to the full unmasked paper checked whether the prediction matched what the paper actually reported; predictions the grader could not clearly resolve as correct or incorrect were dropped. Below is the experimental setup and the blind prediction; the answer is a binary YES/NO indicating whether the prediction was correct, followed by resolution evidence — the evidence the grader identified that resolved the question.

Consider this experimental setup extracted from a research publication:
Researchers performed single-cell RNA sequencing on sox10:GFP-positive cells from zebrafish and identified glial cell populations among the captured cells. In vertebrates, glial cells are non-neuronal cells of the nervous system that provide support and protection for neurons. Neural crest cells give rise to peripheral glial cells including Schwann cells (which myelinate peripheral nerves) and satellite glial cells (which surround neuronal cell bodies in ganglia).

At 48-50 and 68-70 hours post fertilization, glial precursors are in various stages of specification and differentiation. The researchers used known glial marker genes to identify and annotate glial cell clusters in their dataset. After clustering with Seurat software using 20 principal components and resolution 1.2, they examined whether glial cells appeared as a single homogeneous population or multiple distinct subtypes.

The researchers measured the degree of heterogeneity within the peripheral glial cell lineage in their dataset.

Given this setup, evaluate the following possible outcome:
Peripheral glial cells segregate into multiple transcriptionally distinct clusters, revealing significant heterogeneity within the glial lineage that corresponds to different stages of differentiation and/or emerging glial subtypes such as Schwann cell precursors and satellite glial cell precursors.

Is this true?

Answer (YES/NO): NO